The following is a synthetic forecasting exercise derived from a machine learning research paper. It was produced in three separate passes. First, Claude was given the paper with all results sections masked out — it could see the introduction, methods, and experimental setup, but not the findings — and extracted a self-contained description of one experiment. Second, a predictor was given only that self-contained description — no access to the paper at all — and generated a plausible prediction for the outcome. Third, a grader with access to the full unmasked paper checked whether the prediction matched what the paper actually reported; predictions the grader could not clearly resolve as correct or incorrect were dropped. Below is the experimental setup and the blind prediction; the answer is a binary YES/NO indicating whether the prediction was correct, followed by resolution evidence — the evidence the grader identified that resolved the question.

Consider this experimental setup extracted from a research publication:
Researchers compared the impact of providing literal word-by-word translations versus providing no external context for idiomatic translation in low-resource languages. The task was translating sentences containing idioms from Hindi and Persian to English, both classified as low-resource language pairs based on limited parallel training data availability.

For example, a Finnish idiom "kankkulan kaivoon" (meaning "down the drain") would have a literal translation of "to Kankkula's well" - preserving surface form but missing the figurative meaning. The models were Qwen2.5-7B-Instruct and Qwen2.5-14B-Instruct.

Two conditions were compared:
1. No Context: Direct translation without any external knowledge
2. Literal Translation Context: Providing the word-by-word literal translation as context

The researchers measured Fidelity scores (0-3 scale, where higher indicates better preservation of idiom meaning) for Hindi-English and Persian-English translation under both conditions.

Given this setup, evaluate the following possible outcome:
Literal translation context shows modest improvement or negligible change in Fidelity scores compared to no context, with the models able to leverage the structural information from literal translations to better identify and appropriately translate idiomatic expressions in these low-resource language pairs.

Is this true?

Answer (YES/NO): YES